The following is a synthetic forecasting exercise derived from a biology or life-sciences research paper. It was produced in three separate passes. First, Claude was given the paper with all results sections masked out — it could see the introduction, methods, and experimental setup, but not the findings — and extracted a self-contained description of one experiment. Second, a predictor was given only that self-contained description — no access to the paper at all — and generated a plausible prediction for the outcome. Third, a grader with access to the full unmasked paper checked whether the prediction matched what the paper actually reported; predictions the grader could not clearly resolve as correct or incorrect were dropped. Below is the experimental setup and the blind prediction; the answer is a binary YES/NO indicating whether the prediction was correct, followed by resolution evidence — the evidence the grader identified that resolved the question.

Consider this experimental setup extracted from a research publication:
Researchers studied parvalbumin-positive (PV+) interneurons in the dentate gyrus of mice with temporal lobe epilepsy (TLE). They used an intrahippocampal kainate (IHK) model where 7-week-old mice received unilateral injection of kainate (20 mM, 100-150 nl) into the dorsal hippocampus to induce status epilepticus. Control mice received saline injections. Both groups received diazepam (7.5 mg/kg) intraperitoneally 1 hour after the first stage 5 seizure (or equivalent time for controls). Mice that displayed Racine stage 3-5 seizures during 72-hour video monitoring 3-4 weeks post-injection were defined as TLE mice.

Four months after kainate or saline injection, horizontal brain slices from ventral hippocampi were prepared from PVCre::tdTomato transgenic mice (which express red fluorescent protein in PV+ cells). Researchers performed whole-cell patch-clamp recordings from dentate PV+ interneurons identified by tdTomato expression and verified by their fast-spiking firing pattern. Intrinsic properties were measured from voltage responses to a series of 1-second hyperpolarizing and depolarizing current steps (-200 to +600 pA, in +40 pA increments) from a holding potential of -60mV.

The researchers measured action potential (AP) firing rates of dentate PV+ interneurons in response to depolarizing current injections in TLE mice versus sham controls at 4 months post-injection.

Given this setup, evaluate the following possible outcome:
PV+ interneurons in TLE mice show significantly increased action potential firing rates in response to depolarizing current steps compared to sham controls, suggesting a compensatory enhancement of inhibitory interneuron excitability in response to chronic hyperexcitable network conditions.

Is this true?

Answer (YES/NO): NO